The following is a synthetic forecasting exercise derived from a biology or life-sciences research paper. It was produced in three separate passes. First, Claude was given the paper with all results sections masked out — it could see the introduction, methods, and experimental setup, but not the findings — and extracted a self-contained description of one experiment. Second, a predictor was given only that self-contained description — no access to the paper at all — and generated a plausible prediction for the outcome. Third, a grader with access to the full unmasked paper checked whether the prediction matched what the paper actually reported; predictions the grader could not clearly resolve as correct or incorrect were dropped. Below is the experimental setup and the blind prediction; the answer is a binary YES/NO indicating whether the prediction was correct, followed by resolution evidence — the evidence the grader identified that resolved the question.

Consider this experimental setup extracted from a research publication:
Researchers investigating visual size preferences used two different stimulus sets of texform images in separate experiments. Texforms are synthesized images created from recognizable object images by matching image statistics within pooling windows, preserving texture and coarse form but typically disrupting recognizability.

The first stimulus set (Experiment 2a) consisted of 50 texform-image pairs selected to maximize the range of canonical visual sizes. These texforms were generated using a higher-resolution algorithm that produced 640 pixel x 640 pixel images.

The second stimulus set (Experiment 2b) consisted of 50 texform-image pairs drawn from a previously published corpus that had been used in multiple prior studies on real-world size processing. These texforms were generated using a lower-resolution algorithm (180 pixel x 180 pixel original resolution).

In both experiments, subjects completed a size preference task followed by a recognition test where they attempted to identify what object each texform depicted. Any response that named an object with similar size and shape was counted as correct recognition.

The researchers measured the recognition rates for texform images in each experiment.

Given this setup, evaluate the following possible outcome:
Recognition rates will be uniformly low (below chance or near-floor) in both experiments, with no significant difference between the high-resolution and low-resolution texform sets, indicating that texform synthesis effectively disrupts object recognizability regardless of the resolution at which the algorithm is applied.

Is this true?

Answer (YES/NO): NO